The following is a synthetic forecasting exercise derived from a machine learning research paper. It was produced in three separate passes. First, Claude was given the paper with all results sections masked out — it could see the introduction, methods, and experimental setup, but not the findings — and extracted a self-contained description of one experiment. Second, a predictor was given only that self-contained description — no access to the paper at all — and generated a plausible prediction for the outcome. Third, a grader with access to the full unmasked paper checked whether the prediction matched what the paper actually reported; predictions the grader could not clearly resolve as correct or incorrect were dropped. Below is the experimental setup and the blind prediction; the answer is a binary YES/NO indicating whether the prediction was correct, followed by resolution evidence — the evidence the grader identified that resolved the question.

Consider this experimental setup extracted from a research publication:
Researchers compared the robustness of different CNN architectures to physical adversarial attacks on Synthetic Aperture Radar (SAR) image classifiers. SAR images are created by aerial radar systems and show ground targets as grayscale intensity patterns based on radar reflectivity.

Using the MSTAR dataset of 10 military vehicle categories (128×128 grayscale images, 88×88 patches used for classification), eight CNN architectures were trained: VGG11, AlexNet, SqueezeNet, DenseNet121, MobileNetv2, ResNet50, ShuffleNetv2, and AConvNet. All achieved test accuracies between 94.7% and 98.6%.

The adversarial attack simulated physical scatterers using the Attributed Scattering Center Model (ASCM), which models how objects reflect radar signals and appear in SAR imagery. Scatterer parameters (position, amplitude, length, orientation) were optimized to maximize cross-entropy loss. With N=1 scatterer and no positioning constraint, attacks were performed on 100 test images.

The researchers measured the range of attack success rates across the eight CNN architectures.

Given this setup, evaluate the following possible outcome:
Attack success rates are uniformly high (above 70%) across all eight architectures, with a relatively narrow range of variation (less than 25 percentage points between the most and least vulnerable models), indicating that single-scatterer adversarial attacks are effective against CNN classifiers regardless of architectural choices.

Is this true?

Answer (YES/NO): NO